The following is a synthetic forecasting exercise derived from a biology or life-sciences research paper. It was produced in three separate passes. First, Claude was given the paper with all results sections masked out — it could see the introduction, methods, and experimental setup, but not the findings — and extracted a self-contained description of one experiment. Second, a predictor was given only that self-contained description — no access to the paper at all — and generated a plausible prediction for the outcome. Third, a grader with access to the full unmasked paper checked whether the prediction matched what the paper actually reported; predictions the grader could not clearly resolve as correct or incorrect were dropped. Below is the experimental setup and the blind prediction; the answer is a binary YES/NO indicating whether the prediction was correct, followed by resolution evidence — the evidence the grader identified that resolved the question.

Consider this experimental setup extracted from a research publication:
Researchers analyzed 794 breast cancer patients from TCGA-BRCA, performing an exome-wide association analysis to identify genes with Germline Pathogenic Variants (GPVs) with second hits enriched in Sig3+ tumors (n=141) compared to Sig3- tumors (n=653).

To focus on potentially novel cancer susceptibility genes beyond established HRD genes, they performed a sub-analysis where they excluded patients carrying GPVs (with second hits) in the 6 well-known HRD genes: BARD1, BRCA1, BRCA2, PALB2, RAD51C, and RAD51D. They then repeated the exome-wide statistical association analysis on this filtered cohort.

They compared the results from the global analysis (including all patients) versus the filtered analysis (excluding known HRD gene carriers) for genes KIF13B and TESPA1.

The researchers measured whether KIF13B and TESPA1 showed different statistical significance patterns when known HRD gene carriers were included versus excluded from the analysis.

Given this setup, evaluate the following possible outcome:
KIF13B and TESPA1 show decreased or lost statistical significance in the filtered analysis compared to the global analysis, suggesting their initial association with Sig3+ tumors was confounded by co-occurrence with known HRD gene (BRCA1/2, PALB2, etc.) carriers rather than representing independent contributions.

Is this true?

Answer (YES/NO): NO